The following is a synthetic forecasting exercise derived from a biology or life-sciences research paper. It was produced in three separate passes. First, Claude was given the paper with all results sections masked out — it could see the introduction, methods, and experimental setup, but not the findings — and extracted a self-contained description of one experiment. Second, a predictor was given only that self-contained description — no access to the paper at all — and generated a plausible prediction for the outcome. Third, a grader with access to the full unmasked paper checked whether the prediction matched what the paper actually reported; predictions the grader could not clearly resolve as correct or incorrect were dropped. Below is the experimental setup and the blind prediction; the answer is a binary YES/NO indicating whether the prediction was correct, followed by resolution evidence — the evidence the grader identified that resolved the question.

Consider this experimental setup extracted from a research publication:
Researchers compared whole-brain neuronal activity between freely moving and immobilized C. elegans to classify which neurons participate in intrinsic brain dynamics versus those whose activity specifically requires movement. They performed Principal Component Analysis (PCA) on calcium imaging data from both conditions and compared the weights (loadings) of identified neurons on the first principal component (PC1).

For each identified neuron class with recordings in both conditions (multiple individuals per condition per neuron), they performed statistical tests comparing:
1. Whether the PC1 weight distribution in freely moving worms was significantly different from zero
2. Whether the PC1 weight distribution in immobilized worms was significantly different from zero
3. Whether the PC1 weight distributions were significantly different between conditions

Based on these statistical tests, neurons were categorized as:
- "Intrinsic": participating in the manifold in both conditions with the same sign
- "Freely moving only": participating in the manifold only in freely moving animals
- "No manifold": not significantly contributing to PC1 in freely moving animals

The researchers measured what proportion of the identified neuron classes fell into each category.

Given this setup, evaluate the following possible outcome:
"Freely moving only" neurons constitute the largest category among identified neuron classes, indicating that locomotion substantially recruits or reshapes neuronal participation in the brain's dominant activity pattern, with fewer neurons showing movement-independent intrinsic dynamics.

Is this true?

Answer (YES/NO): NO